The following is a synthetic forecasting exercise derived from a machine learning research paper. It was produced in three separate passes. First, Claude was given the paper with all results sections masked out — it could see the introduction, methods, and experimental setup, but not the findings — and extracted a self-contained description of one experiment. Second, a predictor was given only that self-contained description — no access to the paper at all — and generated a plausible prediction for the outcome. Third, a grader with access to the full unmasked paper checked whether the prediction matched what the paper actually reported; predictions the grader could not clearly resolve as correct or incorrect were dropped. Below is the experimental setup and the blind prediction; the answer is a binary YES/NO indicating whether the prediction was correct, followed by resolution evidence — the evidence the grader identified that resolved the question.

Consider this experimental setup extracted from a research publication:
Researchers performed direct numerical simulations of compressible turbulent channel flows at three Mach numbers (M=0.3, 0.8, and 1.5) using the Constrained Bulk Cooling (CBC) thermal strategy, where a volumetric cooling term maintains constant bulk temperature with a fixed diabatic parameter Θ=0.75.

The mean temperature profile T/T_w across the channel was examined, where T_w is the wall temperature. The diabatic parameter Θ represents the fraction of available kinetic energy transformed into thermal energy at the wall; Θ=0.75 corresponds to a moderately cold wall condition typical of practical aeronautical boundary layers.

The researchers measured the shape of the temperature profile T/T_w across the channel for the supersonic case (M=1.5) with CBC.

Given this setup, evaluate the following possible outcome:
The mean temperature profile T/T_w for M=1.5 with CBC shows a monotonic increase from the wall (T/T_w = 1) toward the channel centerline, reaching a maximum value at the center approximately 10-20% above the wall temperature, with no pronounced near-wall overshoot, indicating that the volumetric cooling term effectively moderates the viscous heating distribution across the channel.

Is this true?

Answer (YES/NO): NO